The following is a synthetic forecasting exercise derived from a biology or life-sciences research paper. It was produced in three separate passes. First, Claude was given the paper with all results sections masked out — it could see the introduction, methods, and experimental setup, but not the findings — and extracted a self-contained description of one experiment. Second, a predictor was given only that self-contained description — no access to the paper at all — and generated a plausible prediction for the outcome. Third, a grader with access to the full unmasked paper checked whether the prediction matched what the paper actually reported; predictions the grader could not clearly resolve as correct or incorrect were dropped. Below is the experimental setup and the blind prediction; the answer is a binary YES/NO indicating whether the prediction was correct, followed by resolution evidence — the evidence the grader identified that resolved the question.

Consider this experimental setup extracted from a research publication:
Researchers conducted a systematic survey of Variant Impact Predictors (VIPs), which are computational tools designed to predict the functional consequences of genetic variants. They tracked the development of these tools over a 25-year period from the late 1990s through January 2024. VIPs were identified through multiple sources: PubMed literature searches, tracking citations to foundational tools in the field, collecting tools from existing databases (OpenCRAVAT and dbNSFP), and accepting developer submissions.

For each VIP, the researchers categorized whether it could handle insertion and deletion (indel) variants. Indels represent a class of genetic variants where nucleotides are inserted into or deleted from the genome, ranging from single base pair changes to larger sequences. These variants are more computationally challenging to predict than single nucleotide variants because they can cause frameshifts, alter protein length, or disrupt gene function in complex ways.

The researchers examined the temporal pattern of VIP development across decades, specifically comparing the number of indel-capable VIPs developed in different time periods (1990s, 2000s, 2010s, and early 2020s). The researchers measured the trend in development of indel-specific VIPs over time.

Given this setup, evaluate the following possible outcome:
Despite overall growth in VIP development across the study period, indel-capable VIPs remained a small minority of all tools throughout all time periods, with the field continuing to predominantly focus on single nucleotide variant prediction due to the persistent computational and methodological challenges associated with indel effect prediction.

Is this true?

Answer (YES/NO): NO